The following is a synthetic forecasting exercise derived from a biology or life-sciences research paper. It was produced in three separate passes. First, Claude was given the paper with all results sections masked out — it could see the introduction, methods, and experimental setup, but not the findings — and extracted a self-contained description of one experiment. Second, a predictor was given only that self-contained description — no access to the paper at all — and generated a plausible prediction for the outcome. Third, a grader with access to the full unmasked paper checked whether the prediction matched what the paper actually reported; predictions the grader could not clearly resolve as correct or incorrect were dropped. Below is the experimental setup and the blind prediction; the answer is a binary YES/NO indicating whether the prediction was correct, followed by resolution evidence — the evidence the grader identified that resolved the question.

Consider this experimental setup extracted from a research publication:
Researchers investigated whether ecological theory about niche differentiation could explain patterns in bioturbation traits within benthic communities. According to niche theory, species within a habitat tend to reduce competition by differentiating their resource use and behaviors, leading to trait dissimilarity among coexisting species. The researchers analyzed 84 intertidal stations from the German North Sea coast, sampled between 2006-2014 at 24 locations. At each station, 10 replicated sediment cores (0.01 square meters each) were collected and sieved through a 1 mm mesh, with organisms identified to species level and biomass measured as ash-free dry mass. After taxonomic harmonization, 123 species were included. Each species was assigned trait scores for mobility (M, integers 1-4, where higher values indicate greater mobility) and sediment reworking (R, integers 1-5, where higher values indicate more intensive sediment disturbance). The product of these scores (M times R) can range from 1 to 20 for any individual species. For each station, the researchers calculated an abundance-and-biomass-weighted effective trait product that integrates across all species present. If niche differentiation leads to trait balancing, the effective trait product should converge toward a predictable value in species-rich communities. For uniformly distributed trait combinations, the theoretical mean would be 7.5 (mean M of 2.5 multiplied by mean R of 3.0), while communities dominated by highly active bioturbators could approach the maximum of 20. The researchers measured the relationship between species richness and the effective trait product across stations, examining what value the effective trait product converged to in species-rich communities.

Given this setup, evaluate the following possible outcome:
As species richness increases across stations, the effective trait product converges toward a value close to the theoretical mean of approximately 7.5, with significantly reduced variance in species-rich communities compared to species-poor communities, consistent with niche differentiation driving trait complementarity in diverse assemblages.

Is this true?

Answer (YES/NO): NO